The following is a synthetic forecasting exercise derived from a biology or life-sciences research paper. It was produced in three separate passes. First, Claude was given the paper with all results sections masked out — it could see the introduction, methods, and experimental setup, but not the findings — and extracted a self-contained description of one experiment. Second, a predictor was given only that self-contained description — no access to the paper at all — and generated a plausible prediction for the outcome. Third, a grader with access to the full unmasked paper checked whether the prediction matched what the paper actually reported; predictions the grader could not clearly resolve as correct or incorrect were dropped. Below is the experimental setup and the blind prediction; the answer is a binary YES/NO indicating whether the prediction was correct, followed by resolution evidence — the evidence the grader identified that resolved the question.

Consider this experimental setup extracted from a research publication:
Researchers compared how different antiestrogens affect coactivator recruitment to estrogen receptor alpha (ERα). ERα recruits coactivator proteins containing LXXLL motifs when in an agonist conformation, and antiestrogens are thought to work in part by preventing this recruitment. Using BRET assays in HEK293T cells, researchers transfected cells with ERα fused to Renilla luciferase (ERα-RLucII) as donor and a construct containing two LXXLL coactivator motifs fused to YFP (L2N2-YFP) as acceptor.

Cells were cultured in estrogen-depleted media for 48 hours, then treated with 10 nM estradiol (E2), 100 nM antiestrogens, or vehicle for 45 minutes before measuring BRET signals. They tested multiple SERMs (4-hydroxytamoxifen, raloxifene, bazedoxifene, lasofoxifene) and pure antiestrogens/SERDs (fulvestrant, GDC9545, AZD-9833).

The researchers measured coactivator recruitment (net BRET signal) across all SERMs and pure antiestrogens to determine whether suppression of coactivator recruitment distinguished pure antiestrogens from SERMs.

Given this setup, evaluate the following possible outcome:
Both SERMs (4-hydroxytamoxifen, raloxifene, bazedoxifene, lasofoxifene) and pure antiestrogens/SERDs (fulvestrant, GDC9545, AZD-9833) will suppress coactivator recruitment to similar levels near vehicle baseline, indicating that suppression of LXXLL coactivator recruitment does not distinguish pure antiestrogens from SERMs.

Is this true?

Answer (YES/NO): NO